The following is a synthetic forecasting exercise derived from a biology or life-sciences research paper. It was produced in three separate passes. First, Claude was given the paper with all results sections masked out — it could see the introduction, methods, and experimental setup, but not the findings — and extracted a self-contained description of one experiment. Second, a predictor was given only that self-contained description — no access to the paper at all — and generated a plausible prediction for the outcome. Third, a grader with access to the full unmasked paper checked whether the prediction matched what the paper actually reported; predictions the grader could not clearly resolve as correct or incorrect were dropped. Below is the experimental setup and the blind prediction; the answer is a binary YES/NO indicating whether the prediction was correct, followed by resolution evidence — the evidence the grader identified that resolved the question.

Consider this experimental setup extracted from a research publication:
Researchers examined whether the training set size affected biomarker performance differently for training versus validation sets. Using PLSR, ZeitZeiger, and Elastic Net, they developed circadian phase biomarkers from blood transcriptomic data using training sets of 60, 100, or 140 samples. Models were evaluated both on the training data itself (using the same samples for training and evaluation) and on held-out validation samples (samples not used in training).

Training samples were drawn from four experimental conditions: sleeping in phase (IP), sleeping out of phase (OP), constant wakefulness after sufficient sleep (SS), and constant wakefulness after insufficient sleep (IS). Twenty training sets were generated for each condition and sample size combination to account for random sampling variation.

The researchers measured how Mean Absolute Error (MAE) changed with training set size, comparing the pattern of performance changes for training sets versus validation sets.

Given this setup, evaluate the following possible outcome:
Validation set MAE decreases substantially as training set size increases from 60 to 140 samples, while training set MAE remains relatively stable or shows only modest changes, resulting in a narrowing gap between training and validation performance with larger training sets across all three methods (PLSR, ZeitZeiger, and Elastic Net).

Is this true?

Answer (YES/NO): NO